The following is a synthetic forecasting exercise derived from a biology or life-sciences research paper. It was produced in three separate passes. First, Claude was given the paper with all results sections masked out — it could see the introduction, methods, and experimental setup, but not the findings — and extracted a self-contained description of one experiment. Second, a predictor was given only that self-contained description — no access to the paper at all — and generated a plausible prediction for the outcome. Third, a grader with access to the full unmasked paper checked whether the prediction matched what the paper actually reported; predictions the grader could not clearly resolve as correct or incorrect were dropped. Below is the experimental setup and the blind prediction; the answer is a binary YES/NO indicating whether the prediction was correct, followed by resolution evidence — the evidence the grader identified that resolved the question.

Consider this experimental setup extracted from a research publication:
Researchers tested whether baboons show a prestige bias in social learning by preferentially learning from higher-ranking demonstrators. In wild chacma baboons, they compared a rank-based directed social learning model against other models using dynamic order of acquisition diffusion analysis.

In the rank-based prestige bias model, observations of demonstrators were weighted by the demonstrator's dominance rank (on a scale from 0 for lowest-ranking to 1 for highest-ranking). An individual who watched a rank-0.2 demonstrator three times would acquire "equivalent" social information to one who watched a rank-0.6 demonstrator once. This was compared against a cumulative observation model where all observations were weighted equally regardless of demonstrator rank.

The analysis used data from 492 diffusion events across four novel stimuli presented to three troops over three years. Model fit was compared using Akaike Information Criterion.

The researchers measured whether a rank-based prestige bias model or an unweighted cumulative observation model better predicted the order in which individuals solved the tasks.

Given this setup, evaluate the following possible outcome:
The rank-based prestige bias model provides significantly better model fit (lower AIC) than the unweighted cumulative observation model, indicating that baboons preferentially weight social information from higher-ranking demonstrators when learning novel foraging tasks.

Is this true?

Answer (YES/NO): NO